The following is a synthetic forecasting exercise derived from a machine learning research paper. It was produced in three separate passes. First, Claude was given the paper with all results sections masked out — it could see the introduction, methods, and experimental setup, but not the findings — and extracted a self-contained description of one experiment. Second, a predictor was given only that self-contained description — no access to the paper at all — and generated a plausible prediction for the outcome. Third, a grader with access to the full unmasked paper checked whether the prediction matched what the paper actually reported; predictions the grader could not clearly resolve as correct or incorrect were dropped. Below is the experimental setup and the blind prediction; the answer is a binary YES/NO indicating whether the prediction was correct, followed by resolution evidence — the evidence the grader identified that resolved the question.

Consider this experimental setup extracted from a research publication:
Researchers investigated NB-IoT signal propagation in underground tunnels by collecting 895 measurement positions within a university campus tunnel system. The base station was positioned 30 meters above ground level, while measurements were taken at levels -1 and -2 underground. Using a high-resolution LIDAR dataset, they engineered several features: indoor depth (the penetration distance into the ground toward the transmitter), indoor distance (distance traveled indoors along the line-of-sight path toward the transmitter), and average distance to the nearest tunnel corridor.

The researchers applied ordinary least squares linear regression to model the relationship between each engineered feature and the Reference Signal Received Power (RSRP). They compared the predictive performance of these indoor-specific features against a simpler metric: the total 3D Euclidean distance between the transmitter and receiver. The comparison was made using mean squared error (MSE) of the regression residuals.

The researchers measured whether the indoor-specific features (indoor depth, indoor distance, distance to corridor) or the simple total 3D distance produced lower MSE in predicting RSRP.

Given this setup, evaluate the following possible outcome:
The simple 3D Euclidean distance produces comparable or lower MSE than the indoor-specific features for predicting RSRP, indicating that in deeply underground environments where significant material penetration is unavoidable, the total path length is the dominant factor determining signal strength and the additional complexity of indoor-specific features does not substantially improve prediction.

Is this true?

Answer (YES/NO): YES